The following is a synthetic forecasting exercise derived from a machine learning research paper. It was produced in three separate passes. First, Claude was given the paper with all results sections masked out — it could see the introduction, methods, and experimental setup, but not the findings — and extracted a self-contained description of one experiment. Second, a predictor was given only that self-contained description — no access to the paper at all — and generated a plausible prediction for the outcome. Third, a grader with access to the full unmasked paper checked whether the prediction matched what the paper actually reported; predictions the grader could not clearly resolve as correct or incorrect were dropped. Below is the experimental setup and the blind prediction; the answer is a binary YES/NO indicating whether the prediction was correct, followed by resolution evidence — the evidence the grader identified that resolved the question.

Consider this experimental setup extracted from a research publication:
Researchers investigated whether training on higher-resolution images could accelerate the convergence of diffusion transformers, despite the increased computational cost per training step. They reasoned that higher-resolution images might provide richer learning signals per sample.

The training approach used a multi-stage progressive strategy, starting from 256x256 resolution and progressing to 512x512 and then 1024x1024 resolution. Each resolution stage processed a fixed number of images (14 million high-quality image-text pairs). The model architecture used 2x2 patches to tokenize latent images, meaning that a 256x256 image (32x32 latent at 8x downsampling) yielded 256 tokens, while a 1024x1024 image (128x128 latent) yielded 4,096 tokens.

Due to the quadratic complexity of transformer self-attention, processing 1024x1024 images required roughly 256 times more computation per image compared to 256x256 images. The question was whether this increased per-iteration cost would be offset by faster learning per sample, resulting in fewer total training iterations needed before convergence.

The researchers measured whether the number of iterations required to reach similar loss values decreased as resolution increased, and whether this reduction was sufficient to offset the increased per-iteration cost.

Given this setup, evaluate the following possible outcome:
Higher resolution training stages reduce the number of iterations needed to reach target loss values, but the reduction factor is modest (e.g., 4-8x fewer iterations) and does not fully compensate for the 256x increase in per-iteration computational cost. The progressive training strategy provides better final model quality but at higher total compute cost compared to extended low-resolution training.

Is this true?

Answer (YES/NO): NO